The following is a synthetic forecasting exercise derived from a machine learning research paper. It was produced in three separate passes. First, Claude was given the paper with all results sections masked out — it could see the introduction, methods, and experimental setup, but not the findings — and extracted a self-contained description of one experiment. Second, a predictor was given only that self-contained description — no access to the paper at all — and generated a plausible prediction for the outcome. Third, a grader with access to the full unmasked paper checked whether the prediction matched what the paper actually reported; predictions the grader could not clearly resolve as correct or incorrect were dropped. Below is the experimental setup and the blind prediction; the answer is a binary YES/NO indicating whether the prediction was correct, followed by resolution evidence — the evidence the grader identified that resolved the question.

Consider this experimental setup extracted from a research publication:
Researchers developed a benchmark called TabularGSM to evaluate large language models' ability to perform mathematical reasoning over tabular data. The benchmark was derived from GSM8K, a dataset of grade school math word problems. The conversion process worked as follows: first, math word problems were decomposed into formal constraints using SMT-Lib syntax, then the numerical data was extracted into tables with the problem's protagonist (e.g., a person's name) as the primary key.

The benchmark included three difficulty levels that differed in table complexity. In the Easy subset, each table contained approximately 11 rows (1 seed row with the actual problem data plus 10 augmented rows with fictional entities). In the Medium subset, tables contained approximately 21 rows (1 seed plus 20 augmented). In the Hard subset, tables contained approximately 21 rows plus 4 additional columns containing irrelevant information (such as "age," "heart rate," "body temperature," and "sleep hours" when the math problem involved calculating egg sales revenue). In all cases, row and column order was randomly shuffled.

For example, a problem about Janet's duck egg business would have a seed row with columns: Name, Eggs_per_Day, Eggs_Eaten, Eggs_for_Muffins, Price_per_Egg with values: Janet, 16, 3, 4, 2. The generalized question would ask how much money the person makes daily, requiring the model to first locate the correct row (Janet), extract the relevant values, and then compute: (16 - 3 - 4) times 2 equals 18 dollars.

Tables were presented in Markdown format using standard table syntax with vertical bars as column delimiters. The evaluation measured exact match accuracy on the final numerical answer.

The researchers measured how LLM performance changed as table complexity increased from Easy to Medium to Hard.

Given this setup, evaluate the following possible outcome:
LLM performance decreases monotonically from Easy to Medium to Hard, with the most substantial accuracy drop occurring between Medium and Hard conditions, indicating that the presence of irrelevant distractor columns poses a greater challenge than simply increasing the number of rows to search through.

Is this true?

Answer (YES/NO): NO